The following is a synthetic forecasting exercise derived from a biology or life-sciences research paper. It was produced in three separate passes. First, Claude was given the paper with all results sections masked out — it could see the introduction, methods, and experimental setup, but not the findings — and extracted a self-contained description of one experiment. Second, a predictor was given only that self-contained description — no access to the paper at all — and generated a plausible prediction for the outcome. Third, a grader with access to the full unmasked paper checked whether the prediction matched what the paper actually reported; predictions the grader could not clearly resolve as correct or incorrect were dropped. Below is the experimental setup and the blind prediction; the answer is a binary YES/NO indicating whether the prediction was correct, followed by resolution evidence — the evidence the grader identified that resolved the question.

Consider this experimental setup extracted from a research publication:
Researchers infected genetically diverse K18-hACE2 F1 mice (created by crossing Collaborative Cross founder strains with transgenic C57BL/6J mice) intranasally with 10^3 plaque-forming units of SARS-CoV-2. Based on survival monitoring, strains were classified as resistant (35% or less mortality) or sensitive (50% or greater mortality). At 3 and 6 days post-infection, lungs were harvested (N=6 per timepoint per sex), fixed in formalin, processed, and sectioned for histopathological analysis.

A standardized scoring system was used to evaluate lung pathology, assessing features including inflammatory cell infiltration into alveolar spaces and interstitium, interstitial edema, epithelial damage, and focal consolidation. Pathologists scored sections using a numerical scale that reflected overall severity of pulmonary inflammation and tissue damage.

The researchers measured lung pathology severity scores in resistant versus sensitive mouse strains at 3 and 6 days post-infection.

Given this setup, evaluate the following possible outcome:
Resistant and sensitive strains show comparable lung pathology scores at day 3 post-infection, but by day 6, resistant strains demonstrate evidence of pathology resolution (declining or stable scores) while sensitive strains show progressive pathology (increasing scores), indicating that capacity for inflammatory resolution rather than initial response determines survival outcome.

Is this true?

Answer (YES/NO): NO